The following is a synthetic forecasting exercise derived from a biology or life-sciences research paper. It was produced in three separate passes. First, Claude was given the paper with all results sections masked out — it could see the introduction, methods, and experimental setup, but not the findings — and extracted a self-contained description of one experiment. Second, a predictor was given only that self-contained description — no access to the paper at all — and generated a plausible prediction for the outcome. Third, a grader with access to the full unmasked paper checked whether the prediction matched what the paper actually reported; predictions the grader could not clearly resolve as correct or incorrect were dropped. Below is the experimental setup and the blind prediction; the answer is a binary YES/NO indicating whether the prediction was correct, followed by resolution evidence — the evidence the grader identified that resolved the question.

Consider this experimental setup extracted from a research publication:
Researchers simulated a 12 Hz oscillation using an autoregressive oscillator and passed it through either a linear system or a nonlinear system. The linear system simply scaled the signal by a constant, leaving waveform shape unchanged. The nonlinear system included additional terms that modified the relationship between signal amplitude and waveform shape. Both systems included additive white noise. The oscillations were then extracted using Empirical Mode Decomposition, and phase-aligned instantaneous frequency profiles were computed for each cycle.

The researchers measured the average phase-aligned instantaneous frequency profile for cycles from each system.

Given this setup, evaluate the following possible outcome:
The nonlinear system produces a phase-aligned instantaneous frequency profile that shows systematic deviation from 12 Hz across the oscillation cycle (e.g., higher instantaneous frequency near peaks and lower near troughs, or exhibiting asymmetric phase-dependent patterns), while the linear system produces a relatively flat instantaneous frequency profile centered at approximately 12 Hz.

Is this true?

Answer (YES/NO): YES